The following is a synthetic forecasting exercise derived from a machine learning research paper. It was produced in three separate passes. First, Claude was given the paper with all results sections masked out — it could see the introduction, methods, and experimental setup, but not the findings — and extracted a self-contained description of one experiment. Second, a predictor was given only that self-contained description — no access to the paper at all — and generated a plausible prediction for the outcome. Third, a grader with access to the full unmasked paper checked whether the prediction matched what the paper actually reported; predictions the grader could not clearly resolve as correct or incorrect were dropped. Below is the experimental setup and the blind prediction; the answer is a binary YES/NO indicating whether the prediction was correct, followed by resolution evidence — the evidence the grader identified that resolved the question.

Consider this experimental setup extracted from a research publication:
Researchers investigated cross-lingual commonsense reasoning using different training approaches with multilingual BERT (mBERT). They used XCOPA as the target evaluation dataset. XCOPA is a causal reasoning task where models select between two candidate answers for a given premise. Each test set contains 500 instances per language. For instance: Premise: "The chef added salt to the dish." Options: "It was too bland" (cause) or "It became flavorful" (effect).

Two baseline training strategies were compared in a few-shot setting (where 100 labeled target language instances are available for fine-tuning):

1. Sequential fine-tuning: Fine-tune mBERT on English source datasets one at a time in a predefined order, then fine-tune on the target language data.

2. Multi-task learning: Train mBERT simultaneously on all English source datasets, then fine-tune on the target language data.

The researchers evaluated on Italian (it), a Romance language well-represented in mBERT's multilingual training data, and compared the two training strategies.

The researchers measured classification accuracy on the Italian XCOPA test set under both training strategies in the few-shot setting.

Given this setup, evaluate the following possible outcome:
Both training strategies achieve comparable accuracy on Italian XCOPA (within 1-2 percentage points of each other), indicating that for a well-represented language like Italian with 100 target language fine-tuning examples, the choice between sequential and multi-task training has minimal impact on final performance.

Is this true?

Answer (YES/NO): NO